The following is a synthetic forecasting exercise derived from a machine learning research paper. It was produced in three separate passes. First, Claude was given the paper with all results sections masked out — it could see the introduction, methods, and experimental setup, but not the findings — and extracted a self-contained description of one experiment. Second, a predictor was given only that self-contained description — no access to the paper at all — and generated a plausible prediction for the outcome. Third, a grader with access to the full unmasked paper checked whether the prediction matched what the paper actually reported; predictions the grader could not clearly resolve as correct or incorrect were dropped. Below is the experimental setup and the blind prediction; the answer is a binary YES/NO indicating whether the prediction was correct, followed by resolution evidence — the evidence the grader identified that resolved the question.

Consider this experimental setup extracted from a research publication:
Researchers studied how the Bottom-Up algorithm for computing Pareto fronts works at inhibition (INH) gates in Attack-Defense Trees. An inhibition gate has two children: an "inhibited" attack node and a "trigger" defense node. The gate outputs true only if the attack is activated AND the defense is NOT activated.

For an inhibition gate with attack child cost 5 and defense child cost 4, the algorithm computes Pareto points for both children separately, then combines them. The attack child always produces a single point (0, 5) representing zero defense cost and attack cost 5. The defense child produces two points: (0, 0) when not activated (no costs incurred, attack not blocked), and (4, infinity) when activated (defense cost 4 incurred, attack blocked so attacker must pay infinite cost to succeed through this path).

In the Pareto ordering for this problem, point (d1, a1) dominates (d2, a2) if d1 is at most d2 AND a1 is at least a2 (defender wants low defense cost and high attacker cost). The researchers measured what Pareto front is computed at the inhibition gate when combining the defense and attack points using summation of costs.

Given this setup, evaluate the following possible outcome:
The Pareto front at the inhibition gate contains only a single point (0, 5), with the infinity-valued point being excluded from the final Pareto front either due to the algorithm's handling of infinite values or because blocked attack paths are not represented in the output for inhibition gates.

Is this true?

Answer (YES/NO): NO